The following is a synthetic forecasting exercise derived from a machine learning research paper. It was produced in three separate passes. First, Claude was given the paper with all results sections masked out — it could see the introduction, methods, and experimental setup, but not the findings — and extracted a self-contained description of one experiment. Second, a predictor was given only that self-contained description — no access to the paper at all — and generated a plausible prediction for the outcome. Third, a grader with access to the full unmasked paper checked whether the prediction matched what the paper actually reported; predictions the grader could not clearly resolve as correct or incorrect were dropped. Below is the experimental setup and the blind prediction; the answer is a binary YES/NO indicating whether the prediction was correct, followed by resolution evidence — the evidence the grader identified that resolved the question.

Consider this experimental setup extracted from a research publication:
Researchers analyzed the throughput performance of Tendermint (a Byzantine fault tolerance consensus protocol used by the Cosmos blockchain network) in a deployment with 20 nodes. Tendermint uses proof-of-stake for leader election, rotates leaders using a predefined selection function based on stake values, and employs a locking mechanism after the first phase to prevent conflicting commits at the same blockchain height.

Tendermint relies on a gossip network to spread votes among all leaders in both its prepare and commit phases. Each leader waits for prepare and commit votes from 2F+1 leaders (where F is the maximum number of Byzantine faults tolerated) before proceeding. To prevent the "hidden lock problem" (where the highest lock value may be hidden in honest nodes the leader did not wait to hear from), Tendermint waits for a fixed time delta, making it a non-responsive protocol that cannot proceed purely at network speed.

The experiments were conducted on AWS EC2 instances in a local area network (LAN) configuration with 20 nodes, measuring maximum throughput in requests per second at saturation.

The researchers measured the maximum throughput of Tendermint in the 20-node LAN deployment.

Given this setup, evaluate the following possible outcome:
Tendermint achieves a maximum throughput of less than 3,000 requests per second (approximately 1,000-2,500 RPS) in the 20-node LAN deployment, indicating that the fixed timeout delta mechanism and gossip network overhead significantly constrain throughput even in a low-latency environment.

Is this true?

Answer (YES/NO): NO